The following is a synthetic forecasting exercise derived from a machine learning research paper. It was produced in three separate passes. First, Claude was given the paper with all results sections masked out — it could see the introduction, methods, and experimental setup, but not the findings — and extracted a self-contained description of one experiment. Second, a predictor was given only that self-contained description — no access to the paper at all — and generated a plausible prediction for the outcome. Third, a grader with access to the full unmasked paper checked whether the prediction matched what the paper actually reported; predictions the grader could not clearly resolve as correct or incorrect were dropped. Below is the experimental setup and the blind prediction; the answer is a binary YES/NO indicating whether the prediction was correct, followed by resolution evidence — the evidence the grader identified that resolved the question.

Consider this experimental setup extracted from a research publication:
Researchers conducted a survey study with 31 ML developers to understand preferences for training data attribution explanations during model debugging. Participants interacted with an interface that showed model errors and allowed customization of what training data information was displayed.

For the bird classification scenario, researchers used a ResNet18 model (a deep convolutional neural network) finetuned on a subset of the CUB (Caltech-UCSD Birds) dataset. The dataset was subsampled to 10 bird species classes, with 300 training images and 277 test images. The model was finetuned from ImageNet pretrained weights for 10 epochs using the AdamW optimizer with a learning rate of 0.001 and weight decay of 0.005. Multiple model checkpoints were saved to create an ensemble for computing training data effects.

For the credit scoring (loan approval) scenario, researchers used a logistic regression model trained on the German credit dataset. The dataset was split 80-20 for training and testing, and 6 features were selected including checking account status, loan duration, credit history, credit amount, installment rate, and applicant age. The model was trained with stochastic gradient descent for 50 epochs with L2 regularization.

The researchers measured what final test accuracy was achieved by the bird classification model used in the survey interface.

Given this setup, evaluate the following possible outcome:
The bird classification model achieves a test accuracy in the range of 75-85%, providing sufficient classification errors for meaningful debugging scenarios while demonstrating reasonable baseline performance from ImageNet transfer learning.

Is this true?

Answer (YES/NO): NO